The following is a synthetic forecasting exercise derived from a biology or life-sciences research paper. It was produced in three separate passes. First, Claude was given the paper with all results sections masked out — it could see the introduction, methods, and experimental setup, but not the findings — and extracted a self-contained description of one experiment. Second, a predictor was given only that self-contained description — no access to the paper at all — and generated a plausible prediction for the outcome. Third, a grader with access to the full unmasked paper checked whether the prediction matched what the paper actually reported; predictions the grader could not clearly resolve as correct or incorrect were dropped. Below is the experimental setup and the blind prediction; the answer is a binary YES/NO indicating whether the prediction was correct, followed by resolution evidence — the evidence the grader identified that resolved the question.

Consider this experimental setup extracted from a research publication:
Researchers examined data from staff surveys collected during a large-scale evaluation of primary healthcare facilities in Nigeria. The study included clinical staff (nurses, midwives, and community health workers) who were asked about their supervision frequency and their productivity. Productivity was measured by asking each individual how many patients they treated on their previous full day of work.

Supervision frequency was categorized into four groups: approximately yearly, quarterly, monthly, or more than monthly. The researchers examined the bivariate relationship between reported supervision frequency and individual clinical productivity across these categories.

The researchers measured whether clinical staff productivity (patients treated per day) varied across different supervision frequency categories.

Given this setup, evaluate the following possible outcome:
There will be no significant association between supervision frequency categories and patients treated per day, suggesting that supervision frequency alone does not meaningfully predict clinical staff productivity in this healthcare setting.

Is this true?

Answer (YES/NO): NO